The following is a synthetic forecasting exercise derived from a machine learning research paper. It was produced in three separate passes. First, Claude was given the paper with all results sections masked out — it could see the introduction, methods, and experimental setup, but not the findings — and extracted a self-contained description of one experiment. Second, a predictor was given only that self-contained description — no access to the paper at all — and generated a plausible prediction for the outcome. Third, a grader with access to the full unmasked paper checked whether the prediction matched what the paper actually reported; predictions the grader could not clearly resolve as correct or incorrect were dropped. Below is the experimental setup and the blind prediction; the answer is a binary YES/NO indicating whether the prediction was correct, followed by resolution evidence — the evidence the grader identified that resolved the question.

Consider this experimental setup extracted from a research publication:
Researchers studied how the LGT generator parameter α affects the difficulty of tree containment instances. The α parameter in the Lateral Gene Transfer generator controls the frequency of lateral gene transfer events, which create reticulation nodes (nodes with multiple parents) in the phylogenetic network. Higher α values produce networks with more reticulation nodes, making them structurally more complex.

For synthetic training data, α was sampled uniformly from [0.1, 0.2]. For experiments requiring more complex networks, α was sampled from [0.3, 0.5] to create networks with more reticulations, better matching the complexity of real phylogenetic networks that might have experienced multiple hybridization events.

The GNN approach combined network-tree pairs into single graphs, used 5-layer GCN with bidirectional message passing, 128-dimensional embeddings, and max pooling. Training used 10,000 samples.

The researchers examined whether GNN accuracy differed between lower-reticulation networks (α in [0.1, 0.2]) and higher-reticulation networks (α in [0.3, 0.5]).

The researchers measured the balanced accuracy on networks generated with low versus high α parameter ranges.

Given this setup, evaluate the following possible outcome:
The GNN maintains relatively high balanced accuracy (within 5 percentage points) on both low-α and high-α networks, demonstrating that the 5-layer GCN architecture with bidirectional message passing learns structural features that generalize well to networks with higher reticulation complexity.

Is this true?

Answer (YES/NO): NO